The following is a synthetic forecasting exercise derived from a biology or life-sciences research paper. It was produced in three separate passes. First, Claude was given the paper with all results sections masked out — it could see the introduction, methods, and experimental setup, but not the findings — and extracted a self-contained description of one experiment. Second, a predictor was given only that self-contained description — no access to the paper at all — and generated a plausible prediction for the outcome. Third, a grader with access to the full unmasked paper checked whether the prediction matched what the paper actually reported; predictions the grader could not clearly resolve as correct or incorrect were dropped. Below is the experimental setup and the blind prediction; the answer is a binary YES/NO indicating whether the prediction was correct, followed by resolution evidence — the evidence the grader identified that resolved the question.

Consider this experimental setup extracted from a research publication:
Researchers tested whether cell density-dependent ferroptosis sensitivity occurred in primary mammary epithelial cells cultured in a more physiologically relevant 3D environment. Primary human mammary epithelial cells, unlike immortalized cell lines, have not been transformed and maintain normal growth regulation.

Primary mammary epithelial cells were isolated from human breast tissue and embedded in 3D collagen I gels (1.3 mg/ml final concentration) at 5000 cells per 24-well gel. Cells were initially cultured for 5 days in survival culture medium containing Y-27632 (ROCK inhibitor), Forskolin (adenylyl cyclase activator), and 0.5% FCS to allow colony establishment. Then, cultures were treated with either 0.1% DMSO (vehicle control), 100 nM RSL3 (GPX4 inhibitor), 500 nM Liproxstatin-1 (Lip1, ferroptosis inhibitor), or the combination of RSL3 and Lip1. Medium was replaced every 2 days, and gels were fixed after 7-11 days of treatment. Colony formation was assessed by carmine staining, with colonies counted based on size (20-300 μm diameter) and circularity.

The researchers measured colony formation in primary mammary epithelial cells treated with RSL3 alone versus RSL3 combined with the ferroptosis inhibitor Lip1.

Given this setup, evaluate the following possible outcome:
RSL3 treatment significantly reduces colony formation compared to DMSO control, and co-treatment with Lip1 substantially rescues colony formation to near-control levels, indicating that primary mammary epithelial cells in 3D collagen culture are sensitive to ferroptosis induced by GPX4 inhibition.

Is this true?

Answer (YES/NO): NO